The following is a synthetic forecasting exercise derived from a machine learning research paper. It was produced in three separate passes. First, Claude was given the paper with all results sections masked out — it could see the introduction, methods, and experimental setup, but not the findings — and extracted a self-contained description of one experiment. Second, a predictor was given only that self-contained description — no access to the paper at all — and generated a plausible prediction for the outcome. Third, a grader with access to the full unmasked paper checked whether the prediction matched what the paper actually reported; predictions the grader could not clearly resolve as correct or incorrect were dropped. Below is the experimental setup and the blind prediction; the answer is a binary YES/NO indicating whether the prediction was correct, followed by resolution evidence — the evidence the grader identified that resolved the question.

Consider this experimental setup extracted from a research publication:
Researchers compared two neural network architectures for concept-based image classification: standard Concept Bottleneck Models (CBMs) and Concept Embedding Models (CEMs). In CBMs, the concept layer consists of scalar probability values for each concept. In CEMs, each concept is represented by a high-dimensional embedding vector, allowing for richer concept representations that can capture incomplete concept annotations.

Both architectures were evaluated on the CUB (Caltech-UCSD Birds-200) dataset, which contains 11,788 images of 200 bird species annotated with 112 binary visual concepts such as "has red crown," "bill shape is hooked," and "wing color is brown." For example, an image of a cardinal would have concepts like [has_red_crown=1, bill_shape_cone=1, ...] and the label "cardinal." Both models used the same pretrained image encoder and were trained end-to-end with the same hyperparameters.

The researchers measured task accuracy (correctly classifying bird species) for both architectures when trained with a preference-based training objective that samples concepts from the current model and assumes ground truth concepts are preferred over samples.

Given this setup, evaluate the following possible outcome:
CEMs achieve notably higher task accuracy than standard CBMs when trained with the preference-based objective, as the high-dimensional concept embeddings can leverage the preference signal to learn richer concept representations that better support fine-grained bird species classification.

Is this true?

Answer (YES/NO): NO